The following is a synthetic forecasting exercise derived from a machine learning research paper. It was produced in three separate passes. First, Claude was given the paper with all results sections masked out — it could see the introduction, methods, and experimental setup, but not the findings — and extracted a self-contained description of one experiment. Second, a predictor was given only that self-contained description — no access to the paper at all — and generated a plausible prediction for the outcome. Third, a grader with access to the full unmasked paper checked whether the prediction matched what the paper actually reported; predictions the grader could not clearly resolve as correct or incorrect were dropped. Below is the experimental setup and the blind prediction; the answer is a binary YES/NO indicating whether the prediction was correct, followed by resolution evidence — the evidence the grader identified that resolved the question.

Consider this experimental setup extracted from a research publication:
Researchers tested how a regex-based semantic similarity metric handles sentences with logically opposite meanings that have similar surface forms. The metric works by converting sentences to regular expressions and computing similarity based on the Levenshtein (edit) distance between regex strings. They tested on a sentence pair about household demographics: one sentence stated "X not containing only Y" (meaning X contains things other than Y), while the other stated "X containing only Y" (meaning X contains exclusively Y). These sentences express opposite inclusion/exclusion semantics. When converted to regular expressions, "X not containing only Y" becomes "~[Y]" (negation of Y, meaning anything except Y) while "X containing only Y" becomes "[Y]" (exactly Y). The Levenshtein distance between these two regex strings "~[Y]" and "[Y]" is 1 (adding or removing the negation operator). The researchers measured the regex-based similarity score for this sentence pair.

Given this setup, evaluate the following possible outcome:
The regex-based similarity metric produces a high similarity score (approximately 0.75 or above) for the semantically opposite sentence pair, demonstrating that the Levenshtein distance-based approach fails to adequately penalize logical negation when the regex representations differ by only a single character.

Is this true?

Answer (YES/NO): YES